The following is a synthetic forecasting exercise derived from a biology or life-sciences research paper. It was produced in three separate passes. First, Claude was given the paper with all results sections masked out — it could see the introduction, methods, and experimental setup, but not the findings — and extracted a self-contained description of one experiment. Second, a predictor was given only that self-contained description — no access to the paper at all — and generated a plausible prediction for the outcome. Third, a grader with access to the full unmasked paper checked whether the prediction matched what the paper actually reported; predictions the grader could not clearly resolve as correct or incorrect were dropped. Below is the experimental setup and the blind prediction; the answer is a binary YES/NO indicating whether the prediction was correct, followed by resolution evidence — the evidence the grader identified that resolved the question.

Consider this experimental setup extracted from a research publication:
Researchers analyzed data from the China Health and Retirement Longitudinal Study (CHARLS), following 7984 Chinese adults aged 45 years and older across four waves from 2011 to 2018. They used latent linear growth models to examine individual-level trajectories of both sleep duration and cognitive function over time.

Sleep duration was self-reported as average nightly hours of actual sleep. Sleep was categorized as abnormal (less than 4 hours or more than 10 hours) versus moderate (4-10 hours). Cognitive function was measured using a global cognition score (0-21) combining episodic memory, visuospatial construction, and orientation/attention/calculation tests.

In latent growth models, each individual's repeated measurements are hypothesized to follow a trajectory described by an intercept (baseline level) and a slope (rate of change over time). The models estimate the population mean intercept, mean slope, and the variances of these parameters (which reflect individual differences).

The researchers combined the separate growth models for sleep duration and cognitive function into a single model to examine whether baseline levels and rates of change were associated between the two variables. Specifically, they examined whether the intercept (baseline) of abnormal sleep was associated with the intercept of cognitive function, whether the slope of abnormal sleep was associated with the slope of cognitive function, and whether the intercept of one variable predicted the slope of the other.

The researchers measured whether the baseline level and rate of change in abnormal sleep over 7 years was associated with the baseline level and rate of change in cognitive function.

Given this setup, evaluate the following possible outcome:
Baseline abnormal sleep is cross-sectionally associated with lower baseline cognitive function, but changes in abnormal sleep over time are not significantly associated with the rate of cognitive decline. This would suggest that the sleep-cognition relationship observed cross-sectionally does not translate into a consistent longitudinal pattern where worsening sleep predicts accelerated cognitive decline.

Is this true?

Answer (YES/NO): YES